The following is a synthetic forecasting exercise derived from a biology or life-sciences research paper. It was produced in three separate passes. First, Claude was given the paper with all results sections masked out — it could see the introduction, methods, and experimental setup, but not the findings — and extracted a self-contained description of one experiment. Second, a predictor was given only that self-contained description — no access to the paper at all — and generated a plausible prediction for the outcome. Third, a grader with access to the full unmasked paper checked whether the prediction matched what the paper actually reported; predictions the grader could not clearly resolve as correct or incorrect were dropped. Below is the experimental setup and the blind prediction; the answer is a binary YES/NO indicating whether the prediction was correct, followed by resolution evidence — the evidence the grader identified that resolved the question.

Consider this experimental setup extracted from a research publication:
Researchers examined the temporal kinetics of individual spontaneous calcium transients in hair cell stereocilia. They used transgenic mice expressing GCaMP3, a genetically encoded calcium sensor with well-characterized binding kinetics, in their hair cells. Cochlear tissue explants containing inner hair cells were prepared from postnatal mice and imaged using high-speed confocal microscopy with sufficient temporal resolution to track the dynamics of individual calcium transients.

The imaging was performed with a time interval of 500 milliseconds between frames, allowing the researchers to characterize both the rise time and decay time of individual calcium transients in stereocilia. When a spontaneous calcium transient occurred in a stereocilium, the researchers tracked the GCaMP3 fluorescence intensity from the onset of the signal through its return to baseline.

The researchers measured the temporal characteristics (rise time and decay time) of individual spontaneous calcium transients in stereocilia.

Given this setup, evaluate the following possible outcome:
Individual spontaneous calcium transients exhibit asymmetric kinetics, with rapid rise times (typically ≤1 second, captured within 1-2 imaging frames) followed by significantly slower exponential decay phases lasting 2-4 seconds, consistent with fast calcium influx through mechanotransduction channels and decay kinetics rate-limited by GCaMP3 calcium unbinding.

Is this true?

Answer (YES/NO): NO